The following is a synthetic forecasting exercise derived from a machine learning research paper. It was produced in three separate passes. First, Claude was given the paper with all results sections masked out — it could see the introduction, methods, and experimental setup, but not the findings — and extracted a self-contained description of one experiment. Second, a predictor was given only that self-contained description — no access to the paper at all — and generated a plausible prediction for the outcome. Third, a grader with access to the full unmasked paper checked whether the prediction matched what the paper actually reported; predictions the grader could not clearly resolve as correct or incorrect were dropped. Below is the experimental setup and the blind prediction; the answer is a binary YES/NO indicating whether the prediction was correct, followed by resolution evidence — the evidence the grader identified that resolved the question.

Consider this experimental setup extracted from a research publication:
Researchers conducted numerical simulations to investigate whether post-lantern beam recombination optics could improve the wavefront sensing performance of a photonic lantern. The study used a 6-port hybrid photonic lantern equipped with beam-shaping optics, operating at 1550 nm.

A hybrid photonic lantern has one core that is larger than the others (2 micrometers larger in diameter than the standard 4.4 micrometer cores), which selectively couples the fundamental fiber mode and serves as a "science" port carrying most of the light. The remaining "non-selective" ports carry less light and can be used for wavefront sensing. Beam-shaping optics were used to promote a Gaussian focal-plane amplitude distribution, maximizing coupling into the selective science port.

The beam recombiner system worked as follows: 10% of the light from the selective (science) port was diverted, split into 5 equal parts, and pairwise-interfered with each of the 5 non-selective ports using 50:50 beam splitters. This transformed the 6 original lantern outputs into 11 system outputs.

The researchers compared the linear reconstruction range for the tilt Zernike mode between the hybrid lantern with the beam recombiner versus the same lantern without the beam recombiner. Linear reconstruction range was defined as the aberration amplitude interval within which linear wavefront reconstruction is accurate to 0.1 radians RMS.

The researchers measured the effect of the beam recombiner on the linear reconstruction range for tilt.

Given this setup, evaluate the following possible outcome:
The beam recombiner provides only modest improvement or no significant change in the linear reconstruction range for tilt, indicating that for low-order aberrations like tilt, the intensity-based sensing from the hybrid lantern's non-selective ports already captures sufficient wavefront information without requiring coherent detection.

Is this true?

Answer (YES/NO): YES